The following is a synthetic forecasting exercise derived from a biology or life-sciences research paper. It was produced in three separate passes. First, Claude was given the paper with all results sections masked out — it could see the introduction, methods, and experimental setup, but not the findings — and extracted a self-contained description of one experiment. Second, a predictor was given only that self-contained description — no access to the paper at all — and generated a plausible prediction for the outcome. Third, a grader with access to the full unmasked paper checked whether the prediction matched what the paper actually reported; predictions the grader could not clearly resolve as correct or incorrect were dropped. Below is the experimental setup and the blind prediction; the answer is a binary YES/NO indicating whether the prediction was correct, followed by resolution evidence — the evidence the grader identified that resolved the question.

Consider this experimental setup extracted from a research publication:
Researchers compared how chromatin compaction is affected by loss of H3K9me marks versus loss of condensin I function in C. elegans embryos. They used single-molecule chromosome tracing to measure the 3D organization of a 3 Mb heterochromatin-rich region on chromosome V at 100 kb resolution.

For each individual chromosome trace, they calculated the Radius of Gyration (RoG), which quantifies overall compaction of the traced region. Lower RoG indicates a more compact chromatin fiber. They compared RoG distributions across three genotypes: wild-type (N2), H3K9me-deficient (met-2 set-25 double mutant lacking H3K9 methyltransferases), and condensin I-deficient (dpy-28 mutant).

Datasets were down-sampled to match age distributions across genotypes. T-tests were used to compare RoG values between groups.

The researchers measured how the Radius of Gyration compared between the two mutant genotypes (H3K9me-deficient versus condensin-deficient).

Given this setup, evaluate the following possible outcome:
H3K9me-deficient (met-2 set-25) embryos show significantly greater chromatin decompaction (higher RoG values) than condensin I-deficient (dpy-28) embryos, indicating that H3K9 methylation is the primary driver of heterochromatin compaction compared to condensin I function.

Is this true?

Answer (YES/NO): NO